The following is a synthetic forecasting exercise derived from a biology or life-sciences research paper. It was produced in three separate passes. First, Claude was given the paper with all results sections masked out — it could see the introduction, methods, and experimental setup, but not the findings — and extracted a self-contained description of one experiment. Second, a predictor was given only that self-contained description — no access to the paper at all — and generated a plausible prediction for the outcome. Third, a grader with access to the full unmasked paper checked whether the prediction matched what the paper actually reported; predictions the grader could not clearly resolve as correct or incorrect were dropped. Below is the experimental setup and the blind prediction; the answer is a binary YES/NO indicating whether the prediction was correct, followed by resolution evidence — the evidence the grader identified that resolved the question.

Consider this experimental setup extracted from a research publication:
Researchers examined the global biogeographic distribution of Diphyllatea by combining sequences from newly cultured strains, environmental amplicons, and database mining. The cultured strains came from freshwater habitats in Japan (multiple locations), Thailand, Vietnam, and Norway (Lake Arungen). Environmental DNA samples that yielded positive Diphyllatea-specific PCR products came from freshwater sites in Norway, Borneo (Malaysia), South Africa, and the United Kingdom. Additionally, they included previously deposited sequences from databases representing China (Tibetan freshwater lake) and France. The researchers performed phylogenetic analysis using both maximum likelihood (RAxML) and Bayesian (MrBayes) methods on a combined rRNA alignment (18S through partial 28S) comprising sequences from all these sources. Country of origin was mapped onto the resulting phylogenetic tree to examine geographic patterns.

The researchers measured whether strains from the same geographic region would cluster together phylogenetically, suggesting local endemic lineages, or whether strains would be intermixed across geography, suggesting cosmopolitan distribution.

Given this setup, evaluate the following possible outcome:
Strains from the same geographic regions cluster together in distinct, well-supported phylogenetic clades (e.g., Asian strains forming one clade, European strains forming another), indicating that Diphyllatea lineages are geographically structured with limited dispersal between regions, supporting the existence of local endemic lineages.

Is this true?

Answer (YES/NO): NO